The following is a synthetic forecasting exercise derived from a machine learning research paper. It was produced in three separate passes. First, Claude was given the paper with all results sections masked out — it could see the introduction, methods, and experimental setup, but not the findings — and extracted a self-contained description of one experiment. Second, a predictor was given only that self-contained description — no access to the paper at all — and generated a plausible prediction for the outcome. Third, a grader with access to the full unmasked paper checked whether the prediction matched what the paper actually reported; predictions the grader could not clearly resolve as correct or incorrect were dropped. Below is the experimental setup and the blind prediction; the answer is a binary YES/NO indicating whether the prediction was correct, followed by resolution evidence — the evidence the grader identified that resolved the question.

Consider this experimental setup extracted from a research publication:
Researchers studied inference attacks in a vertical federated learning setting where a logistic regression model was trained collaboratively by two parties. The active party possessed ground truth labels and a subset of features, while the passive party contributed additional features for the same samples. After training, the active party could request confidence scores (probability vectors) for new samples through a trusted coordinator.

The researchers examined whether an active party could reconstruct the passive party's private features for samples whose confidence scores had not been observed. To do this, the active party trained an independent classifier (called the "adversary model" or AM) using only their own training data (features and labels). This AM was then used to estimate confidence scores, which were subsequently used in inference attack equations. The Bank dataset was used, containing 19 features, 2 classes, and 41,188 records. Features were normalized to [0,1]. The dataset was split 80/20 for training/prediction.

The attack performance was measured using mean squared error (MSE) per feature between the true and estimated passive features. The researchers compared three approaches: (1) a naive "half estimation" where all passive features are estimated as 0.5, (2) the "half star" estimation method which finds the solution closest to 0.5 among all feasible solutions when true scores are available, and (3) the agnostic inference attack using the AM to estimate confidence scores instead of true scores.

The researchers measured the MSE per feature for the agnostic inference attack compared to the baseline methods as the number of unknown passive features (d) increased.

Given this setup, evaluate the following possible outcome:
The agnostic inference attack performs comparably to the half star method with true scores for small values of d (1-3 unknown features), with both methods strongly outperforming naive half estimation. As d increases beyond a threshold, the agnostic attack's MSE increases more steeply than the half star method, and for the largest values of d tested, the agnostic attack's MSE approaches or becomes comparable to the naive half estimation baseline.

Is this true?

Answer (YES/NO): NO